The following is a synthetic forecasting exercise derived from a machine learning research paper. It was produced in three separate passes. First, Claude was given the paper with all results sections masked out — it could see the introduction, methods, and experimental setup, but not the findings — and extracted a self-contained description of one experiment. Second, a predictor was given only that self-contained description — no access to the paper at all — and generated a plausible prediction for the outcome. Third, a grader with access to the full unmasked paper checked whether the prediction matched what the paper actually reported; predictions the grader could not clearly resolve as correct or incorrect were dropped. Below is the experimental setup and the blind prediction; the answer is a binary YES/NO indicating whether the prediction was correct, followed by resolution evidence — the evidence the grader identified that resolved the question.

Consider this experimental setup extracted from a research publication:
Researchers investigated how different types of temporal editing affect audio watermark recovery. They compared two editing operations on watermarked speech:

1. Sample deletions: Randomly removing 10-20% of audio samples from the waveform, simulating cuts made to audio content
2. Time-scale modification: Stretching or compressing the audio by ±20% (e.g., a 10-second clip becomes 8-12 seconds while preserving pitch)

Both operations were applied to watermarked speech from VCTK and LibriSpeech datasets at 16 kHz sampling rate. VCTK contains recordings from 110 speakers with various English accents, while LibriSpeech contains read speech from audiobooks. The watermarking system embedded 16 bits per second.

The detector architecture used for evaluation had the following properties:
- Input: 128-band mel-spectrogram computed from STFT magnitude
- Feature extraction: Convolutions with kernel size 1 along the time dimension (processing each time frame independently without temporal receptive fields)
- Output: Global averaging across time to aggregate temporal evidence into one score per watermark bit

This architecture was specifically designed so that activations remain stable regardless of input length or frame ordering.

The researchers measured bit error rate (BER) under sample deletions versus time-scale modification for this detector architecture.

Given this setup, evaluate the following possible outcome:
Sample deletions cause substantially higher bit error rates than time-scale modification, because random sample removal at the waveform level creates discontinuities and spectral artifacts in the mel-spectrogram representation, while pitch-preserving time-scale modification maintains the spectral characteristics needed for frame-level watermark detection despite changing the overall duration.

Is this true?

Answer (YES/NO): NO